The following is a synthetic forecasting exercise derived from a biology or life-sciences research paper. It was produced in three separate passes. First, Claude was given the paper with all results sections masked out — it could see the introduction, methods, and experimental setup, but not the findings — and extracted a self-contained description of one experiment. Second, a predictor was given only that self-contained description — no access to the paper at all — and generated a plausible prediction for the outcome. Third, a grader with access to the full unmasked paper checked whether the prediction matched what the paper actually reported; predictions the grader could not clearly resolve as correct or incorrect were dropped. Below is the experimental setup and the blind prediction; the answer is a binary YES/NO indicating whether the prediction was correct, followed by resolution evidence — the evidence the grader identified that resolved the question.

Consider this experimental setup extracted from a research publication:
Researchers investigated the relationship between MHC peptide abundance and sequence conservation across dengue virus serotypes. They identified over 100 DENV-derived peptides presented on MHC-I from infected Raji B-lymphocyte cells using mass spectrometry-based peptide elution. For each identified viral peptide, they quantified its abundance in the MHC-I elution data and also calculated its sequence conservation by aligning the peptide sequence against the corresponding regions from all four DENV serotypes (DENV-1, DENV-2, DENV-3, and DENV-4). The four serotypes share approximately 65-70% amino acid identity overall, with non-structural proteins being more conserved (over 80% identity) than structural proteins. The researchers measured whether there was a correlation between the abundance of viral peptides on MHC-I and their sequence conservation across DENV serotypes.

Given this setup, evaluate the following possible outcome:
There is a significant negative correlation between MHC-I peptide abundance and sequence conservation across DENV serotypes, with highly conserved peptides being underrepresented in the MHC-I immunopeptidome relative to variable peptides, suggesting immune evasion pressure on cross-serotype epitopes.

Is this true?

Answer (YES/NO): NO